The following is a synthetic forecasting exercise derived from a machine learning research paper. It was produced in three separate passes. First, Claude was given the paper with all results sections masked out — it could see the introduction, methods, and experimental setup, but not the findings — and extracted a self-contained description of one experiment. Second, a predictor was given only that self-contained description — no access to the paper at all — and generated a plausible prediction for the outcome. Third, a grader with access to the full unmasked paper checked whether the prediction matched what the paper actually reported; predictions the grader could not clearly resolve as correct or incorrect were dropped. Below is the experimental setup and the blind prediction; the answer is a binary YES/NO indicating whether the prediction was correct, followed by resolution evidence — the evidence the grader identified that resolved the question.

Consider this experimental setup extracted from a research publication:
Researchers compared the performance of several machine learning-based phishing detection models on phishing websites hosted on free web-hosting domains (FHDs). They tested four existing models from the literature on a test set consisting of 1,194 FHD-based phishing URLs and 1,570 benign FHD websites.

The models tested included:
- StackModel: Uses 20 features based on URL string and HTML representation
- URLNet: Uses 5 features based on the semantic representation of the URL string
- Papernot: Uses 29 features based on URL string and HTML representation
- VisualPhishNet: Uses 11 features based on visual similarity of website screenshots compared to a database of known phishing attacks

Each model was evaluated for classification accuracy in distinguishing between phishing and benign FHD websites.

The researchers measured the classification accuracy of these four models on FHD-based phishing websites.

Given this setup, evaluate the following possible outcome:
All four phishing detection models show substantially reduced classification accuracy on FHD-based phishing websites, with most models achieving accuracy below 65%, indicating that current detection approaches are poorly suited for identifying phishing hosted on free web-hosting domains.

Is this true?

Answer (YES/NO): YES